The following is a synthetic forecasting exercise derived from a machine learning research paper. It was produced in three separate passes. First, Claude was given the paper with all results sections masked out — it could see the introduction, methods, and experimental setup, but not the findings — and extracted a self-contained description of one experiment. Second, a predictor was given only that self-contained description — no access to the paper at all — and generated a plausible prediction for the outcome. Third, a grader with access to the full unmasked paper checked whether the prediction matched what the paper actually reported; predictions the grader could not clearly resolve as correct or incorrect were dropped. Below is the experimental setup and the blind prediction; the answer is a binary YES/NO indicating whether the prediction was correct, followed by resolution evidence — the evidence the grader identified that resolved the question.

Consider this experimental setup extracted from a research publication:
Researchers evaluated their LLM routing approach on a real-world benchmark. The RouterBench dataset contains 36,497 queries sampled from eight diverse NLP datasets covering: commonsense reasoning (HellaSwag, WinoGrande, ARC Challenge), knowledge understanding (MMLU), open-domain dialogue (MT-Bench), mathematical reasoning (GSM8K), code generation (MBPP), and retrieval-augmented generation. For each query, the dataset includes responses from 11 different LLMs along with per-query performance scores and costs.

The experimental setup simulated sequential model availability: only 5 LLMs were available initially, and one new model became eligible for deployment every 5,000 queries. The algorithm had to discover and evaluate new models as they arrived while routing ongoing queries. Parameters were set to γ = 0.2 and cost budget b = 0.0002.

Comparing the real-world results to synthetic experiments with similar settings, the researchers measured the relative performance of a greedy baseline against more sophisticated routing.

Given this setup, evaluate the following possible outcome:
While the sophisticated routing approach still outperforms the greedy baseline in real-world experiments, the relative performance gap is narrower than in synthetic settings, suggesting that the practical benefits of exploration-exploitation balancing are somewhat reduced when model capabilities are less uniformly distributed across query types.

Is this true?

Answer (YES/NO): NO